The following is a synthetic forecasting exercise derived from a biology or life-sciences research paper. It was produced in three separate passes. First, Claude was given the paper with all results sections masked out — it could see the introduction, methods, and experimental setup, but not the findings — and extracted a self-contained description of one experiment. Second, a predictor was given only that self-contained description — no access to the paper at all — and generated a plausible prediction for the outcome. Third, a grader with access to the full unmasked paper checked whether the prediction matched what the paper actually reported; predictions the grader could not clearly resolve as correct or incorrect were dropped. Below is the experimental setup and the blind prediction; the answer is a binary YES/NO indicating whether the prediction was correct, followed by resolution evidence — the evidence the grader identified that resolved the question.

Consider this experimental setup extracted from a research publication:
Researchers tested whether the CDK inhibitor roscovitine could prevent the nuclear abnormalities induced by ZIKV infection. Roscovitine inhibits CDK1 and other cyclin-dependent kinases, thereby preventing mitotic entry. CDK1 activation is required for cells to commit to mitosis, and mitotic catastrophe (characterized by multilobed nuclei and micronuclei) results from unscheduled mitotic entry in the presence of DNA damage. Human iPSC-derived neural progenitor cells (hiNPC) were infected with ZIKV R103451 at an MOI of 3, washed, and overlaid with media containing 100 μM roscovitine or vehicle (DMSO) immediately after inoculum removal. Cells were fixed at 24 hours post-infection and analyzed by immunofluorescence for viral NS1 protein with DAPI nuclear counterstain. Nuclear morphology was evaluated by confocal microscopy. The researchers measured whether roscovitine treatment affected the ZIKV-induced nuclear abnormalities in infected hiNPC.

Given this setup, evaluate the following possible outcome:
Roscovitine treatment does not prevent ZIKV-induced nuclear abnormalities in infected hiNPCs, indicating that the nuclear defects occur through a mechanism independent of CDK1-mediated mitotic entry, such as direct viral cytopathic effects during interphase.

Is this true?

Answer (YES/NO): NO